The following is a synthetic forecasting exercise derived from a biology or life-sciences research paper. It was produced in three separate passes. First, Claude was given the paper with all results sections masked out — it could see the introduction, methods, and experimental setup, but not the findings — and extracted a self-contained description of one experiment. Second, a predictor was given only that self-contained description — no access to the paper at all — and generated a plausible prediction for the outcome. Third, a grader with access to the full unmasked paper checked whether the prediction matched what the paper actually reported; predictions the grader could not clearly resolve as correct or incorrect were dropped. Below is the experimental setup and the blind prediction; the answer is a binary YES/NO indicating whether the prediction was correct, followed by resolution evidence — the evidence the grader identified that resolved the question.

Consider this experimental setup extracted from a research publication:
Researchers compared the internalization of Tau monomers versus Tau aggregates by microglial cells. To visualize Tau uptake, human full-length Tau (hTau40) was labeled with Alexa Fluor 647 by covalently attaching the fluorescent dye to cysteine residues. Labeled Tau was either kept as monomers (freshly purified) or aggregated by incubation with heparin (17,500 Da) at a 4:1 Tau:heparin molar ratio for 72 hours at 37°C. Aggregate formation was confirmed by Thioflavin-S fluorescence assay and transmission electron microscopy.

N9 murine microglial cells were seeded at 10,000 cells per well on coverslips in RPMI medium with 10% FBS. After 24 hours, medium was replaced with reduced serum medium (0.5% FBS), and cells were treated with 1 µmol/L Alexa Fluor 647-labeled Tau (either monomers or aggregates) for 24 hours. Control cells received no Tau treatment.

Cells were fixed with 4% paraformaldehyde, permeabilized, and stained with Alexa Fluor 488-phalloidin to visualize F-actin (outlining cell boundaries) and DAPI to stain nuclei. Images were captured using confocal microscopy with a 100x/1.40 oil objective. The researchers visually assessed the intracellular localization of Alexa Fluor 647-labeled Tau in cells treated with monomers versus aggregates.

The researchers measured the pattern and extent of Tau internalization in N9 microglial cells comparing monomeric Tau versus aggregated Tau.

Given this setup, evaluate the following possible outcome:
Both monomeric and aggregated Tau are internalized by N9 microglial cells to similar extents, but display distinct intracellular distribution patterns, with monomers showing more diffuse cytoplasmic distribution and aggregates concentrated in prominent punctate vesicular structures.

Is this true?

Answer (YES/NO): NO